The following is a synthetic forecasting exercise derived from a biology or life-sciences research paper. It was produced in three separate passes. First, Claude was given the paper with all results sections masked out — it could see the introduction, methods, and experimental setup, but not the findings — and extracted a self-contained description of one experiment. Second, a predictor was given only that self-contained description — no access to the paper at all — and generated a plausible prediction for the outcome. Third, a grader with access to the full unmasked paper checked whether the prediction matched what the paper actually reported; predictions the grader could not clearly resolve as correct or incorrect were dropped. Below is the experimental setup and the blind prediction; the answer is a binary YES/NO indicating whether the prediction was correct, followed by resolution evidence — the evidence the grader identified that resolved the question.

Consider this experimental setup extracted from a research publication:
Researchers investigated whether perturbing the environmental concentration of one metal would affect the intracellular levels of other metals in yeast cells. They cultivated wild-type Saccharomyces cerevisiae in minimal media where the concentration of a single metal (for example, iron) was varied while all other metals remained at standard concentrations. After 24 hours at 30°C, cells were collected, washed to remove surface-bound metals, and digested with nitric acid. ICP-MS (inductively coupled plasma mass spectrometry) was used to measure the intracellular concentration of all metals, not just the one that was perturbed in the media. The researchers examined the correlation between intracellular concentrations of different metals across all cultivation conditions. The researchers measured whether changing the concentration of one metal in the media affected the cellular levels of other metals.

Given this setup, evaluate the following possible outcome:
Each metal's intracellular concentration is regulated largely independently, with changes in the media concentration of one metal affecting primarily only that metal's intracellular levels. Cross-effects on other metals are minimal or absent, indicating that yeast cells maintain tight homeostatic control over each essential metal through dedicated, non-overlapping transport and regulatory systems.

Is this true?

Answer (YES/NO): NO